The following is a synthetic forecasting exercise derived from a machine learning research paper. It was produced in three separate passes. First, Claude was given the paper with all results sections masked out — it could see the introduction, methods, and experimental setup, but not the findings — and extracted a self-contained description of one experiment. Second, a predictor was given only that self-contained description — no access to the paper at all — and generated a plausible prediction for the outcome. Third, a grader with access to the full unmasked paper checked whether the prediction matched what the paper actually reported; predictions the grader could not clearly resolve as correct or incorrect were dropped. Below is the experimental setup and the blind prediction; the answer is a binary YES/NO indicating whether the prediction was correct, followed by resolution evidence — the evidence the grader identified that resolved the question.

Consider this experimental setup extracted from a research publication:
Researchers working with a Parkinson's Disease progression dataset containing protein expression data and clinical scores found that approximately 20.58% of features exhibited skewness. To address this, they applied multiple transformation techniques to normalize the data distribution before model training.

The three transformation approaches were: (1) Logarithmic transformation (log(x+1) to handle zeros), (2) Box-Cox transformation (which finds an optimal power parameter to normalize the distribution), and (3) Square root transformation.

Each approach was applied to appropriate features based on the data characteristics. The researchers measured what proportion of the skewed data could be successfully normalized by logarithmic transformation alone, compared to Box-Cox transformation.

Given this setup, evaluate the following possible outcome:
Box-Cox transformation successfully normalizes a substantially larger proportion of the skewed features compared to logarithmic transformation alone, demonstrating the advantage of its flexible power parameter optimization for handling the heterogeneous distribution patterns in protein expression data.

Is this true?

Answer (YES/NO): NO